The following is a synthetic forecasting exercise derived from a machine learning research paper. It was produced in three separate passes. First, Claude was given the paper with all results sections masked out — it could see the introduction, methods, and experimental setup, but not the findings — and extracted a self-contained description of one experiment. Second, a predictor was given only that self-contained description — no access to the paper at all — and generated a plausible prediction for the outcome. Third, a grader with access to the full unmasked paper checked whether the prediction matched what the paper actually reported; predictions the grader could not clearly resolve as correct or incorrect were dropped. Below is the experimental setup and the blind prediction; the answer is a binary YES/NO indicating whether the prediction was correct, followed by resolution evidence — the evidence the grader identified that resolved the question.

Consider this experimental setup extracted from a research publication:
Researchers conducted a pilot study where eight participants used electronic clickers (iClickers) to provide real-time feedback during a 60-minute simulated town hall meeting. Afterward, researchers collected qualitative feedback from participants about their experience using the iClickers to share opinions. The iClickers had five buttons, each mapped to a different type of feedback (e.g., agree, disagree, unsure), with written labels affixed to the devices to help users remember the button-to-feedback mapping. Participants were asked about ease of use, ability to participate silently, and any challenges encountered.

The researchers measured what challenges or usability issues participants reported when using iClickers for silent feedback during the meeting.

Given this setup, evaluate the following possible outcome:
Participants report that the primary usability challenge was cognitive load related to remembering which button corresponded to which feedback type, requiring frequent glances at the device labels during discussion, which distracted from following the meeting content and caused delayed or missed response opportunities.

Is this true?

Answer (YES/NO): NO